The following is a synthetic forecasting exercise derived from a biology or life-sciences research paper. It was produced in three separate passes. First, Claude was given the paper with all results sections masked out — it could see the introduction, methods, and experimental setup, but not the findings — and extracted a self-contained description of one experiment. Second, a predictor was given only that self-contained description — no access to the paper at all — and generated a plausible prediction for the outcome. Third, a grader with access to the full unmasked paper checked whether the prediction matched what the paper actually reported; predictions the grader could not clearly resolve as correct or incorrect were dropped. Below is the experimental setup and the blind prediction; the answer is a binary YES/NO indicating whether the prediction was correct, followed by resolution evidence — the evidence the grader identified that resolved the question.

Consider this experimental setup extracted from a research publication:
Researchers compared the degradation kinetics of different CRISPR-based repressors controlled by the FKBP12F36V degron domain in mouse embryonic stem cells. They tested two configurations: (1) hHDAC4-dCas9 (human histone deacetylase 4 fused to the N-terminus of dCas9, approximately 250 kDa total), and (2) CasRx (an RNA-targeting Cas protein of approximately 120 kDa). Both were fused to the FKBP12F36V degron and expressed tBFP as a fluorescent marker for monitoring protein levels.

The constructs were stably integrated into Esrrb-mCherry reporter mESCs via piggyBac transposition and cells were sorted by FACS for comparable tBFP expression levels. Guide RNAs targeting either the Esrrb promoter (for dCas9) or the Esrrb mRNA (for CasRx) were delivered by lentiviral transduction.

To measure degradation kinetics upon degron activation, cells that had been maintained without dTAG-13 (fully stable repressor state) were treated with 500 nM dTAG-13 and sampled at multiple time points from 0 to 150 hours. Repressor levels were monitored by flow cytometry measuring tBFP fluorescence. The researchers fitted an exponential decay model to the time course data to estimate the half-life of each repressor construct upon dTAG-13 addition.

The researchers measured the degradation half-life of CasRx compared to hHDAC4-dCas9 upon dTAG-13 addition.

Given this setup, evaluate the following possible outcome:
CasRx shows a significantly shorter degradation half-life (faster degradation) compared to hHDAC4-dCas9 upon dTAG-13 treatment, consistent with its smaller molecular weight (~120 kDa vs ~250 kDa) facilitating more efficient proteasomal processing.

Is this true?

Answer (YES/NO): NO